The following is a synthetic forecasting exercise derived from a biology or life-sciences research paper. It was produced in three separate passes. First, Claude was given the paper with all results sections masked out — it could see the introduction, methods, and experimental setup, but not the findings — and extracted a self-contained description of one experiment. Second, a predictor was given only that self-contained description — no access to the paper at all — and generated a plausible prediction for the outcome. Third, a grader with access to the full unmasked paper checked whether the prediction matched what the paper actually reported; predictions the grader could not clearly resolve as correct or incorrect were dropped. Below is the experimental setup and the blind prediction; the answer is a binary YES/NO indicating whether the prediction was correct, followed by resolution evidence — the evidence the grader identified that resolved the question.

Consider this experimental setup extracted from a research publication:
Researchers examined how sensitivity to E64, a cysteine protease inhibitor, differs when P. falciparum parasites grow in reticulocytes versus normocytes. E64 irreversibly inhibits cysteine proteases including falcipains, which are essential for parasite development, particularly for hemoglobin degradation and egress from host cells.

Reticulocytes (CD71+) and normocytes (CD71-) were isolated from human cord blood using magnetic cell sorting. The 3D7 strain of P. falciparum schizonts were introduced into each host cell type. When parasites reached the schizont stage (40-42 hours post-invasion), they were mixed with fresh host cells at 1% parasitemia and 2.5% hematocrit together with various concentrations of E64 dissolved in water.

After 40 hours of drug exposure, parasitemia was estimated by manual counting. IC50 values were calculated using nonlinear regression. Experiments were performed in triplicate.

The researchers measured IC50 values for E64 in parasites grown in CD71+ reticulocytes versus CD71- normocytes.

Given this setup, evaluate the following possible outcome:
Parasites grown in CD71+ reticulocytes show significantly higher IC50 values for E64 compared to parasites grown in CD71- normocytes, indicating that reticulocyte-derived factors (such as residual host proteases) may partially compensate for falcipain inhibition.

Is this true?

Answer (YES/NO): NO